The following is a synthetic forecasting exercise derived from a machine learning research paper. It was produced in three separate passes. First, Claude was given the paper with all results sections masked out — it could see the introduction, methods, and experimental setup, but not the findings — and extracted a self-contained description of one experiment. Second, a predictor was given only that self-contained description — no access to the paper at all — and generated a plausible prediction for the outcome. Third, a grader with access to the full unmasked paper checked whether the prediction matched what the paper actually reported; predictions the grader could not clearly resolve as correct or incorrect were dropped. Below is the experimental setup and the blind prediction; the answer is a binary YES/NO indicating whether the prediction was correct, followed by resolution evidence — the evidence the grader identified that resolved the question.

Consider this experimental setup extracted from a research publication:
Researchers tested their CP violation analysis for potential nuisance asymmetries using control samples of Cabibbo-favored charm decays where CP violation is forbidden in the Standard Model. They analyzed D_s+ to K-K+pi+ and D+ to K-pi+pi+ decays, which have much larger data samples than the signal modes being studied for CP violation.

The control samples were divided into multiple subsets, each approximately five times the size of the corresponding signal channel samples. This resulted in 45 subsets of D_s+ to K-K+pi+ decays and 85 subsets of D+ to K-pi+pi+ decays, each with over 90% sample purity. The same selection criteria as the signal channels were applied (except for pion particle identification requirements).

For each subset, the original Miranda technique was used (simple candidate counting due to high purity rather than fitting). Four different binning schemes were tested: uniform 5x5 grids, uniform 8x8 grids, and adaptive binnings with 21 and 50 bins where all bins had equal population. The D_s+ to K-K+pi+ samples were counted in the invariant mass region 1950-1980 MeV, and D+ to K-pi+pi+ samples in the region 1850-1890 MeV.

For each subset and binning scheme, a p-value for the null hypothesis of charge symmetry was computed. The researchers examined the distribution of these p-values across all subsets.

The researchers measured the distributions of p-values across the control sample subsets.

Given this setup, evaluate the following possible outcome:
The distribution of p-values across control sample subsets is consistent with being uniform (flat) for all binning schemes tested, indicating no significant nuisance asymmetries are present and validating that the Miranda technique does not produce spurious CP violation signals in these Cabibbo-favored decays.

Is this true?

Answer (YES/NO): YES